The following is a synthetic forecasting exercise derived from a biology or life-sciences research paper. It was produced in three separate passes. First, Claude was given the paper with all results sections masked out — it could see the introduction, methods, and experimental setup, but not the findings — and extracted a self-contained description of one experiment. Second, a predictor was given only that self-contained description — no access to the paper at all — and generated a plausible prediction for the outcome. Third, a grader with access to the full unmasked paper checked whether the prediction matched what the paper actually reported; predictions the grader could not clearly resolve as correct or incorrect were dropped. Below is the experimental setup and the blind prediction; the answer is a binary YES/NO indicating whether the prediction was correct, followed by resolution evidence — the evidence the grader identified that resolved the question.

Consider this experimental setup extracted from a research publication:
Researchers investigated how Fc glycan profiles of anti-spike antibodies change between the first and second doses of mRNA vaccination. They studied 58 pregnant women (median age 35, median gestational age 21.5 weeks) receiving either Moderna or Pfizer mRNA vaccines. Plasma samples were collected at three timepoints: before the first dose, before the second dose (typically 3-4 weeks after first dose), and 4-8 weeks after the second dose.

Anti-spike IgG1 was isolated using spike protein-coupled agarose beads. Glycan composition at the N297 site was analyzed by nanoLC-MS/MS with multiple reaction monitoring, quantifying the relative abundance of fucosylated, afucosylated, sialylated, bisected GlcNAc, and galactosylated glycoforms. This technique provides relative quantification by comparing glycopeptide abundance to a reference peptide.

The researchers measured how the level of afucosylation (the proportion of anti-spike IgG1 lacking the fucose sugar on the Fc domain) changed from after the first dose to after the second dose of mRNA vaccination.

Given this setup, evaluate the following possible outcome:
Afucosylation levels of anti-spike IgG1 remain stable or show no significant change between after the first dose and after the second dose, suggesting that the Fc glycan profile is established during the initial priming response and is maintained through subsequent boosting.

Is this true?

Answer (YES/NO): YES